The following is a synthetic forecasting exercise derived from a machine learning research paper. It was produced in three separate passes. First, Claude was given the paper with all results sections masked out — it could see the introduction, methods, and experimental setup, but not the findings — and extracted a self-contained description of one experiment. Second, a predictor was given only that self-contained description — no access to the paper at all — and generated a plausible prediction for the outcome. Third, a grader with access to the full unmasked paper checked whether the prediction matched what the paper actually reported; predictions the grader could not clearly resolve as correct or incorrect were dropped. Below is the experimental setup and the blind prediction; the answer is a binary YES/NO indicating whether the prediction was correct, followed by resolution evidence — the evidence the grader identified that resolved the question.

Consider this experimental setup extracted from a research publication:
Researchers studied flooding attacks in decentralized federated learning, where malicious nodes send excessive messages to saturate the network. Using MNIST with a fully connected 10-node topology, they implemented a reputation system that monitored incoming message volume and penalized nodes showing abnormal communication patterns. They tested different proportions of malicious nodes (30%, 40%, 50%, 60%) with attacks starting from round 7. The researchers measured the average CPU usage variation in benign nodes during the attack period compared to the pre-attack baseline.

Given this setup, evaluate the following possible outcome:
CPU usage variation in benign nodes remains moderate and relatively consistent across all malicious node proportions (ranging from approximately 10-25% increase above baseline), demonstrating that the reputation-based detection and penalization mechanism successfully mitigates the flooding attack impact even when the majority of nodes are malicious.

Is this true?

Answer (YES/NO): NO